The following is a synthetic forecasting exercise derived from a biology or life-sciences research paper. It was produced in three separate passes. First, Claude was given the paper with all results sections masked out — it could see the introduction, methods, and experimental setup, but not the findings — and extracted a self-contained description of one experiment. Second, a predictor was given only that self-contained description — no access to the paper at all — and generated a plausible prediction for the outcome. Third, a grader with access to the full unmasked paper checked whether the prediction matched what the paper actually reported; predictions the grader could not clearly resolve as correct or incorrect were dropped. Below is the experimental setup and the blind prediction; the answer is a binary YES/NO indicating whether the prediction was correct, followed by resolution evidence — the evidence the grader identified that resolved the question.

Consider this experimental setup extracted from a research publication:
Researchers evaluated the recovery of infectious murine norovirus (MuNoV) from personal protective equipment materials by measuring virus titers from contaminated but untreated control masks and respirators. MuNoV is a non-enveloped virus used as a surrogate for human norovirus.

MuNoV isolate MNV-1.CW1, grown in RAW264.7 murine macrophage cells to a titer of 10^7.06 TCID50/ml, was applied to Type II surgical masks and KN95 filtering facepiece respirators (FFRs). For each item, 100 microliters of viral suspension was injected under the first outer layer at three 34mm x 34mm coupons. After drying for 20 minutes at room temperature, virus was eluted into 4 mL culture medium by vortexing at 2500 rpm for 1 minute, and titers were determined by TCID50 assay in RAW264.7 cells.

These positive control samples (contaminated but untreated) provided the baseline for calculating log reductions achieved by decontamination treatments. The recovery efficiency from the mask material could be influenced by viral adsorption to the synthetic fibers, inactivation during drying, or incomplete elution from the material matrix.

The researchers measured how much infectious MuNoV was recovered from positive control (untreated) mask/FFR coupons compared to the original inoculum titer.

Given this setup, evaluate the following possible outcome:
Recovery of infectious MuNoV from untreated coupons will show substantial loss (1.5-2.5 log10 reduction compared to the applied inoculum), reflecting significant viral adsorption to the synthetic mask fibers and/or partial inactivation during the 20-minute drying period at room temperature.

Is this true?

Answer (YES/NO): NO